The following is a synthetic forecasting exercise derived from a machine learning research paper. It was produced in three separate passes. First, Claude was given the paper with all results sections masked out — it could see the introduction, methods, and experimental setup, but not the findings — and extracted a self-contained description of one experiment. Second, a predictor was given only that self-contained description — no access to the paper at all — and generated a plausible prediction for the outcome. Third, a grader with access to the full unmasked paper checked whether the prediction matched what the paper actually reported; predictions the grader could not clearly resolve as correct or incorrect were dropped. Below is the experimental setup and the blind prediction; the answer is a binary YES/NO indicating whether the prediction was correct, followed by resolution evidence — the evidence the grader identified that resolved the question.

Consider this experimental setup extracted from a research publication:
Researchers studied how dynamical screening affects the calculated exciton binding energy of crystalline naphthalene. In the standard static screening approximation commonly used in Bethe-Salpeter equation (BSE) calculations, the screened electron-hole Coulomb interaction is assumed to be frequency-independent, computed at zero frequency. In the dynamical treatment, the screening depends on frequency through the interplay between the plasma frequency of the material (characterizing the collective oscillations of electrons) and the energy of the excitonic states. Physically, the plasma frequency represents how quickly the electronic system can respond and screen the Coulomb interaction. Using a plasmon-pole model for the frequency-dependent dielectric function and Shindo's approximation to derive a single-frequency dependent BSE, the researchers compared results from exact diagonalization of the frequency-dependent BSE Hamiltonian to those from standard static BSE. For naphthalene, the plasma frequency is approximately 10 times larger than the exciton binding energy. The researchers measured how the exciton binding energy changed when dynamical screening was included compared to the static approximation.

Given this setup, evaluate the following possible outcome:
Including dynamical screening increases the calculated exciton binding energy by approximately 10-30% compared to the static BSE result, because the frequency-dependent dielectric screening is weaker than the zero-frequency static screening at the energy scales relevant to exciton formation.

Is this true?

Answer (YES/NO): YES